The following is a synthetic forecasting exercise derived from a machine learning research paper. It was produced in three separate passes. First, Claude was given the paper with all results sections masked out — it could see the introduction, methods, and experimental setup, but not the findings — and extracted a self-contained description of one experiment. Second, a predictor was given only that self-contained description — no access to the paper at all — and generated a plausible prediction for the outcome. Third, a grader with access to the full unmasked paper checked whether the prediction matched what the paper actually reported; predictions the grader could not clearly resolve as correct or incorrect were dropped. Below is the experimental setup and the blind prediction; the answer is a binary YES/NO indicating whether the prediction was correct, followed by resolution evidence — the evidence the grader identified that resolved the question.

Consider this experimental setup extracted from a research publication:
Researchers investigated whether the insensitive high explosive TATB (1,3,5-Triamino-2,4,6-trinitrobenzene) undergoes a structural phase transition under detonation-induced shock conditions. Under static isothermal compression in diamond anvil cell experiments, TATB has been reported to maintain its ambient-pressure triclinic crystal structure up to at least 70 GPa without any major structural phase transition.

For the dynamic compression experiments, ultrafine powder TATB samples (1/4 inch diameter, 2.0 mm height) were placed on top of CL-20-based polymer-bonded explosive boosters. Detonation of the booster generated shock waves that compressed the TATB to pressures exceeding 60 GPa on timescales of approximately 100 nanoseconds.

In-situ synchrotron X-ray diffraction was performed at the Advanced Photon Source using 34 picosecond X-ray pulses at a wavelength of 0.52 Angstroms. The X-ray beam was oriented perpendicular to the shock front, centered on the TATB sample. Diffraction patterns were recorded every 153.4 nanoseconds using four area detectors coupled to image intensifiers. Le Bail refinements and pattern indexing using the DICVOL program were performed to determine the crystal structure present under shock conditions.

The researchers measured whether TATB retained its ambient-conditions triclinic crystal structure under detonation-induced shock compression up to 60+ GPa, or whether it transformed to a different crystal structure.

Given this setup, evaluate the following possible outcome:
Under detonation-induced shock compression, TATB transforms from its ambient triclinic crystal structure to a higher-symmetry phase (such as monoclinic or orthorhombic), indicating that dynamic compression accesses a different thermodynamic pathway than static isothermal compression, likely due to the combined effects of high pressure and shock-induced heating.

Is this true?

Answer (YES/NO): NO